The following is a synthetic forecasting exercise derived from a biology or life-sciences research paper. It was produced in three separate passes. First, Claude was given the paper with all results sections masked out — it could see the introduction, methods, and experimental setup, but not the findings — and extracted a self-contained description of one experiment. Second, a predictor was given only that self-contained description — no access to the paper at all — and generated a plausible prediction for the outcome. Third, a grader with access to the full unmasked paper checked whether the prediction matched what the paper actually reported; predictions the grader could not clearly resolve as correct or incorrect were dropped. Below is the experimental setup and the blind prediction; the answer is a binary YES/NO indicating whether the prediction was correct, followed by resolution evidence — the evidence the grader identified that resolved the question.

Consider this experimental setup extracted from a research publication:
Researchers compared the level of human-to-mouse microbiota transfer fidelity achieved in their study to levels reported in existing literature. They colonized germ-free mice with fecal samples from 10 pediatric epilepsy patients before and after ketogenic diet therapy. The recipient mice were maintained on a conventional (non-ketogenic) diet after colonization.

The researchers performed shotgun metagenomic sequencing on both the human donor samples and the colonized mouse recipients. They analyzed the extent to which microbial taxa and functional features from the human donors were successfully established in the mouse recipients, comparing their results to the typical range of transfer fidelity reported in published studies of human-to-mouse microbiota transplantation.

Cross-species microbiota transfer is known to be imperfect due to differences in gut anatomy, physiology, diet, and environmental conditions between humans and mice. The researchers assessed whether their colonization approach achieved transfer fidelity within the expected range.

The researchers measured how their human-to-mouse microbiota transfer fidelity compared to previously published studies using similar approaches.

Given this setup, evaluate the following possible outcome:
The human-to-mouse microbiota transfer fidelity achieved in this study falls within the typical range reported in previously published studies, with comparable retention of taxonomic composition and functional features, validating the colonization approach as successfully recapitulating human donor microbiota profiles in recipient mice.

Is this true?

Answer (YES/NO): NO